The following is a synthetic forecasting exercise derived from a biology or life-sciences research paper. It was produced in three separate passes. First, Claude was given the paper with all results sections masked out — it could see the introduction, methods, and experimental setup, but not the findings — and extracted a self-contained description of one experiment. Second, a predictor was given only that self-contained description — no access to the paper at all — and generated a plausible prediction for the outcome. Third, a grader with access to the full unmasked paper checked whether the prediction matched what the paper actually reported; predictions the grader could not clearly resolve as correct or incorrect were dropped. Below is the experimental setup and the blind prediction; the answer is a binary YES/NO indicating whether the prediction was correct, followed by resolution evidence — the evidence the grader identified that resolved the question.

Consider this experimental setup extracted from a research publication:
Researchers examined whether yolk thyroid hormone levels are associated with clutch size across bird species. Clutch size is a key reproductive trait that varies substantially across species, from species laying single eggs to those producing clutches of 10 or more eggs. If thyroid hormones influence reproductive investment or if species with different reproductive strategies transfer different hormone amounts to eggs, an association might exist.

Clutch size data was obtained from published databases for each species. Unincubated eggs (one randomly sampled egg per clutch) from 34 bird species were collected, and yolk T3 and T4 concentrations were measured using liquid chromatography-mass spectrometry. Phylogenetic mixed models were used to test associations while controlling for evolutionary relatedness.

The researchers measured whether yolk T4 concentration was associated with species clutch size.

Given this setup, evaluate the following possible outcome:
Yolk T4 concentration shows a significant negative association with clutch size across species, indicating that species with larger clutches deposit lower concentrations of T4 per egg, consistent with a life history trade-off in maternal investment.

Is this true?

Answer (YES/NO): NO